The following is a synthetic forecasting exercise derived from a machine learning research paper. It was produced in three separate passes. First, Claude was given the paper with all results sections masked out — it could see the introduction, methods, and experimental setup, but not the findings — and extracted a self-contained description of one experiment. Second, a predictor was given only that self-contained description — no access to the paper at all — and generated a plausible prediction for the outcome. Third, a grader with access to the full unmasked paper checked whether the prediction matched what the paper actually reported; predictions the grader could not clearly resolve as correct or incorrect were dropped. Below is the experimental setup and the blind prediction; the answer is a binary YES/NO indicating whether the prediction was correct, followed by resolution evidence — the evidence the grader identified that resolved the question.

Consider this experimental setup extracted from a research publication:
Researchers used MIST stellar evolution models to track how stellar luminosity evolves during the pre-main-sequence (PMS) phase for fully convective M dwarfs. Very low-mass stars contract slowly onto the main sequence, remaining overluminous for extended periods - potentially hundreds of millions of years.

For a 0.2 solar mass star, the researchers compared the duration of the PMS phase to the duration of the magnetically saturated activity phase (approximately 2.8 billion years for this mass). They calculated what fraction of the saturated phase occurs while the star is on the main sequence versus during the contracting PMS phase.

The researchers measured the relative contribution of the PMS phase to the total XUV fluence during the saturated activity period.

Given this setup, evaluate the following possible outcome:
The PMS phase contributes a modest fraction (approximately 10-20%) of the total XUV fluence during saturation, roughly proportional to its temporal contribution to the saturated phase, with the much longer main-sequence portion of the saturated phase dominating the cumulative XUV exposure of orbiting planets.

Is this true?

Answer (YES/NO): NO